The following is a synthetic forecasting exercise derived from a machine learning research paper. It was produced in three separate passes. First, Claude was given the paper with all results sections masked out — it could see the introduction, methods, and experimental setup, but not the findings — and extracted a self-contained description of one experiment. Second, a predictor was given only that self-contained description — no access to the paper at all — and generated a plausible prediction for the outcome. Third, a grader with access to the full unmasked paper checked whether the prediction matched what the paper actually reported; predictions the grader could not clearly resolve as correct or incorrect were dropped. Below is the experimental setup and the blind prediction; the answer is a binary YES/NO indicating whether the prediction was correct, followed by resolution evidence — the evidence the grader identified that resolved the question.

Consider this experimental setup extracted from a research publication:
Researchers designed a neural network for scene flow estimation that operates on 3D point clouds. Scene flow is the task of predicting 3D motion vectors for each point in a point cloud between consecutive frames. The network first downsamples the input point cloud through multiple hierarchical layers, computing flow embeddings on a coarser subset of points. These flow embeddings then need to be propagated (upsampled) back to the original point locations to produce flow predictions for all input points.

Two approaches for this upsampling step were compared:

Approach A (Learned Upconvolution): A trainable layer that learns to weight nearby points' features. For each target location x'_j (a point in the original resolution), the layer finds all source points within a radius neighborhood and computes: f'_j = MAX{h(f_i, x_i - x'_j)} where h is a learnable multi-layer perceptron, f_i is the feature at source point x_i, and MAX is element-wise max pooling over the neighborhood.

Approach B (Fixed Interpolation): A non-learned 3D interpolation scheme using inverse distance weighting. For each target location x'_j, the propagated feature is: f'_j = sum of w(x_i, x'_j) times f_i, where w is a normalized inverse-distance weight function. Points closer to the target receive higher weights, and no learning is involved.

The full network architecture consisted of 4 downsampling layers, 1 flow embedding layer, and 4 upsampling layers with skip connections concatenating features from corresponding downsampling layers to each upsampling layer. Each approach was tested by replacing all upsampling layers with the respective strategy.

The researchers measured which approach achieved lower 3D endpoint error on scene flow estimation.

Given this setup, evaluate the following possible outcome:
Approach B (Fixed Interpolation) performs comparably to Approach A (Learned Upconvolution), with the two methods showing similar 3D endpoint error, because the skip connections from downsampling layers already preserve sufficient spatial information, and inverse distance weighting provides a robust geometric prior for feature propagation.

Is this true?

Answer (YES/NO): NO